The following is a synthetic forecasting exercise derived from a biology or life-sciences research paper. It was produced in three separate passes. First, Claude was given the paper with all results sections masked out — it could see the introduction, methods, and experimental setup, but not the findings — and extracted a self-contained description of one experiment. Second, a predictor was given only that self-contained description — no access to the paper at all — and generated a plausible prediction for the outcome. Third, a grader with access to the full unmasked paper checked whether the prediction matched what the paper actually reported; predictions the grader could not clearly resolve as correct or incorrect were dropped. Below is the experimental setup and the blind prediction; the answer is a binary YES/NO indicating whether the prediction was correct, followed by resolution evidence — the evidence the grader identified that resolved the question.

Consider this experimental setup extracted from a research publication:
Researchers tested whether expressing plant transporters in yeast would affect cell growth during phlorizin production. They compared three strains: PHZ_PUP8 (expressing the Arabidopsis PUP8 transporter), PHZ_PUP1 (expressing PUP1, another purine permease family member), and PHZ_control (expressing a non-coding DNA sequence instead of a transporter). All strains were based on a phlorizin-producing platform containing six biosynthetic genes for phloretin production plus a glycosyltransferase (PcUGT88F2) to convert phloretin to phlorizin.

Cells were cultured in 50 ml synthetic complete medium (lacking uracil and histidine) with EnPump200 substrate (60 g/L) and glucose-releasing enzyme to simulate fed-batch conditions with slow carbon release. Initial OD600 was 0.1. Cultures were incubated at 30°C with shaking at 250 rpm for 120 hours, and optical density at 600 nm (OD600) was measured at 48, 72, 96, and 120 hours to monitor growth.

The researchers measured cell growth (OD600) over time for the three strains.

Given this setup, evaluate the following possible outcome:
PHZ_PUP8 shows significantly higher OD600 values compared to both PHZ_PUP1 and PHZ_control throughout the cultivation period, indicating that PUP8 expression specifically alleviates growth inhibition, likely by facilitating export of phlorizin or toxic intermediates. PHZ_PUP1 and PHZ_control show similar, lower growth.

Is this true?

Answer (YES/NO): NO